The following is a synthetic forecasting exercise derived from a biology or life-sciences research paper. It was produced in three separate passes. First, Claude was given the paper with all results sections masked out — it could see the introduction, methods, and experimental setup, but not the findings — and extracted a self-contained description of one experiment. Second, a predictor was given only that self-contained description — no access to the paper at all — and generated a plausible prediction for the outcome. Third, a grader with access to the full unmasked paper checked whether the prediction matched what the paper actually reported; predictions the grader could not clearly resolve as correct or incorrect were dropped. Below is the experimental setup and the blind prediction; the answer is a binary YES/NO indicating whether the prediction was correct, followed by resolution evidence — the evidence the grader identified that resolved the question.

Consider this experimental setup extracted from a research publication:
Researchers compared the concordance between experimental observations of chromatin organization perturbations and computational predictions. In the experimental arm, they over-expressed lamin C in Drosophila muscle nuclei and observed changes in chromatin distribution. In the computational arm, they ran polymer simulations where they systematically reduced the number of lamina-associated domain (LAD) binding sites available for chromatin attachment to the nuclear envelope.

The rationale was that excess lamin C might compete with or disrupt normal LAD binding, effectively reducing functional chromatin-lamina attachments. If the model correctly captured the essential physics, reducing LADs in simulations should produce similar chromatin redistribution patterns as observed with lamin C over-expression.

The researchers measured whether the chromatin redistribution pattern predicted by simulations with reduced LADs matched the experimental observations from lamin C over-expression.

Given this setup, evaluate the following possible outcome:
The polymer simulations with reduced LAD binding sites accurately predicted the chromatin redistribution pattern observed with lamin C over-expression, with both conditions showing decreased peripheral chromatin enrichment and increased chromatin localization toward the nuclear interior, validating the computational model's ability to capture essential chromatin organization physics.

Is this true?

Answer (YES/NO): YES